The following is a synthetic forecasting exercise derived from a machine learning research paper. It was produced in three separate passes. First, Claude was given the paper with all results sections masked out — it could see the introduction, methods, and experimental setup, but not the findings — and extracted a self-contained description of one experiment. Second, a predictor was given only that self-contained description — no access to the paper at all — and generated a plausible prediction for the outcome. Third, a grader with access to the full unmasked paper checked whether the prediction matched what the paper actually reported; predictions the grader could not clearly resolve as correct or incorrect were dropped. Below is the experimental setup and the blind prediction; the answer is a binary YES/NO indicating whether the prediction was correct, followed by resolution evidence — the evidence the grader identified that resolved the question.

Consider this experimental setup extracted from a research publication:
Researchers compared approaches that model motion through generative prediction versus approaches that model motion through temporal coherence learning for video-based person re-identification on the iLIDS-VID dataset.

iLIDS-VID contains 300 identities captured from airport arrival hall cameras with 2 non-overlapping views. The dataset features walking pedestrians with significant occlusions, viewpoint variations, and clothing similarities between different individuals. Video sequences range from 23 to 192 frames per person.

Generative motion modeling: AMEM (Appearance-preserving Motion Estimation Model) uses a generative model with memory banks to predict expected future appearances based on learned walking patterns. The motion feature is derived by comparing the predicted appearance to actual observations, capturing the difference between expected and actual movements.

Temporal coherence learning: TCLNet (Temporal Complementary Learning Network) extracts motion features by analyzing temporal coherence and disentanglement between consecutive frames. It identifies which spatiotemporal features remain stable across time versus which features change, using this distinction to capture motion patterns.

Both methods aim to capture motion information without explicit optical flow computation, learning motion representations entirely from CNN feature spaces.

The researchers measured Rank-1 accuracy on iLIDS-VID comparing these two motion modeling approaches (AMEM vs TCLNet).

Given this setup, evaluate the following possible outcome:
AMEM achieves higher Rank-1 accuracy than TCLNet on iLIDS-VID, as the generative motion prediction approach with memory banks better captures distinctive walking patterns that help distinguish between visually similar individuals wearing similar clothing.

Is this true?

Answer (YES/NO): YES